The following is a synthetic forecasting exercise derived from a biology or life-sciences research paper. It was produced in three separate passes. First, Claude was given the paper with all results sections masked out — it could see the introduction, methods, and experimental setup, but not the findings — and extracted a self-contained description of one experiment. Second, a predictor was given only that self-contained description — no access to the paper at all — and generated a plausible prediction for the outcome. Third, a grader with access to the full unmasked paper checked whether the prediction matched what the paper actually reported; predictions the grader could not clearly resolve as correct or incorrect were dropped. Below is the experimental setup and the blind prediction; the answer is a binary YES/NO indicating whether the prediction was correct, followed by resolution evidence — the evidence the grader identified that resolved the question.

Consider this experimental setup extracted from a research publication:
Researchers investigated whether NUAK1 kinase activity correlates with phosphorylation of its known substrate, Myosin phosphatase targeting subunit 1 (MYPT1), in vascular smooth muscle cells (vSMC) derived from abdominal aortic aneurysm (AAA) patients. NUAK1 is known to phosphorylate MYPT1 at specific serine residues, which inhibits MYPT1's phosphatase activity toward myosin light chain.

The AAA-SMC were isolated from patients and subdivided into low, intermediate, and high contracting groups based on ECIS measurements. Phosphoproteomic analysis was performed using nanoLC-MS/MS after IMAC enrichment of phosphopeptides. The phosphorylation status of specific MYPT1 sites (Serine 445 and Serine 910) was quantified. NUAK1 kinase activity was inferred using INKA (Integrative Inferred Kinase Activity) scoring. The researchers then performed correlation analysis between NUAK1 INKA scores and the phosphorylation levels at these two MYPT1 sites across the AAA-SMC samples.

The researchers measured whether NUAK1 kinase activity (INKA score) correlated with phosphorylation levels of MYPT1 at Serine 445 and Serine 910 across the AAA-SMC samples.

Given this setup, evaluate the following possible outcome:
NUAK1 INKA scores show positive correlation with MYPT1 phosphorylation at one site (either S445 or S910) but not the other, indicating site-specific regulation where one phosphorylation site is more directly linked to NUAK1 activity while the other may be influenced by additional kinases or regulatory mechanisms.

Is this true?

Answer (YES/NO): NO